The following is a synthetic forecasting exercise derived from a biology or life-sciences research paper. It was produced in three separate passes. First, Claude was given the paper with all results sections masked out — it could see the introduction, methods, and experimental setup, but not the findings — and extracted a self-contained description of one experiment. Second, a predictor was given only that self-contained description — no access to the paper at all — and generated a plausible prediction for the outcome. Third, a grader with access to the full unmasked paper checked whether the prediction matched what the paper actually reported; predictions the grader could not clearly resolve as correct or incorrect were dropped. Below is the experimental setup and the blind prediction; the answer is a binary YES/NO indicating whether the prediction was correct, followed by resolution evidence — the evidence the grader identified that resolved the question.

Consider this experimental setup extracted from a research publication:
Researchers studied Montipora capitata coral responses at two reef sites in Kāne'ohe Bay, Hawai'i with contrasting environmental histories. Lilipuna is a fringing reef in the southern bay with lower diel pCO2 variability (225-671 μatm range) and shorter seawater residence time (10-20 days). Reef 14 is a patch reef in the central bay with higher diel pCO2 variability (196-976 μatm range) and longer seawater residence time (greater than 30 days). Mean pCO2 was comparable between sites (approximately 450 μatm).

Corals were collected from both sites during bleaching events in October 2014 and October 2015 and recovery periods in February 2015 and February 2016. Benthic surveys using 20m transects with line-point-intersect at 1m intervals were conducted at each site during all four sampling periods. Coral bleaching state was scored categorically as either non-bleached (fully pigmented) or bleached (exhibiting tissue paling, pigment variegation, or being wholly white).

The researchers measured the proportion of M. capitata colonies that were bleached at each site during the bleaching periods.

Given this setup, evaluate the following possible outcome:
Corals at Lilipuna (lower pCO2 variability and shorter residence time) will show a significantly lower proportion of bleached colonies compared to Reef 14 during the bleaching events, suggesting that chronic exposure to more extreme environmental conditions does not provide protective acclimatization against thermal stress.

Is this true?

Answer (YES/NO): YES